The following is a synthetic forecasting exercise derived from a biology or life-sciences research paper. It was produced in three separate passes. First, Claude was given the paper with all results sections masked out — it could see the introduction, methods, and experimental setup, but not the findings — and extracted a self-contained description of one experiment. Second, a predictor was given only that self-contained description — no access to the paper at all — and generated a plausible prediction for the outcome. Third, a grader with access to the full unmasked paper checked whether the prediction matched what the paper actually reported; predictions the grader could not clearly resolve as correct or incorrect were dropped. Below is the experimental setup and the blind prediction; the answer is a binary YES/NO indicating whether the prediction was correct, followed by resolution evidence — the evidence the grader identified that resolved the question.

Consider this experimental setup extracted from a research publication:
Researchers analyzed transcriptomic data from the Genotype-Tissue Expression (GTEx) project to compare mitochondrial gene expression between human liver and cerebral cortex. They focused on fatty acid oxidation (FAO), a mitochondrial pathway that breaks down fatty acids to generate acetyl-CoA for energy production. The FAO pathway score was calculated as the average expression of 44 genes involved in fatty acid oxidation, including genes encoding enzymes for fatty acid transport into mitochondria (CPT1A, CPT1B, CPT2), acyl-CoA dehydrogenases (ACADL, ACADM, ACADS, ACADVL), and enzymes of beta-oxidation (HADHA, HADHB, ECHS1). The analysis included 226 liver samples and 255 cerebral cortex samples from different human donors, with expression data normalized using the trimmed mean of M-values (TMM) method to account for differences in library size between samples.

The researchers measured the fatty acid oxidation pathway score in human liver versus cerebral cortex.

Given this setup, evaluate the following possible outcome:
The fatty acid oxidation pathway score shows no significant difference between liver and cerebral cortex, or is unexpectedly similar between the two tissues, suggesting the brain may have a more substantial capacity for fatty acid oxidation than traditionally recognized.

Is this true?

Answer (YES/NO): NO